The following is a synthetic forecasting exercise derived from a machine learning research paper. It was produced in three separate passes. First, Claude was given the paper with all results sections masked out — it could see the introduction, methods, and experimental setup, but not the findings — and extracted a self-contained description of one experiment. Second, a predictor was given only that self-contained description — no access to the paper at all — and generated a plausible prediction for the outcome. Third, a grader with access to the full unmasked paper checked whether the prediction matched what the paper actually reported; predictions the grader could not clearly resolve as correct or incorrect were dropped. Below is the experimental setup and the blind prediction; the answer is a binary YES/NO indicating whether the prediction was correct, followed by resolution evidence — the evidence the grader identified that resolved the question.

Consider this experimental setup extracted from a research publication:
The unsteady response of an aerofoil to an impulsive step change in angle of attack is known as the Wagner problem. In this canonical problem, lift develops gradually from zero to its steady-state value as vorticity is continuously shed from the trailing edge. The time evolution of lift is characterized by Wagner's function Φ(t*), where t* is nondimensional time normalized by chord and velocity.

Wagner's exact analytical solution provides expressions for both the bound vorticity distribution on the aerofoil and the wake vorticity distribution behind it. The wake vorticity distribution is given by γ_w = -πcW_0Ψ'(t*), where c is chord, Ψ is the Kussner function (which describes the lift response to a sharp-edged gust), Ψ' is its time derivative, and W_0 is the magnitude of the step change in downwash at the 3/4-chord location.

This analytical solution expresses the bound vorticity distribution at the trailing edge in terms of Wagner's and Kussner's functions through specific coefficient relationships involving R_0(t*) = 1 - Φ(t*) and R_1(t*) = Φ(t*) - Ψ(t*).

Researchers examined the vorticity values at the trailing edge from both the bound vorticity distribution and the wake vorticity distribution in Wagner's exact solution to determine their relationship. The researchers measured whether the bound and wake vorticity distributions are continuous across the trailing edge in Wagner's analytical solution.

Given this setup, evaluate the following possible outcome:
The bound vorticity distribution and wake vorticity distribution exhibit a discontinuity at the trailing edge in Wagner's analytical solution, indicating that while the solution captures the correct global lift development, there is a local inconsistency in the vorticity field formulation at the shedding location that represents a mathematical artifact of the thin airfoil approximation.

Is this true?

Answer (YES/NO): NO